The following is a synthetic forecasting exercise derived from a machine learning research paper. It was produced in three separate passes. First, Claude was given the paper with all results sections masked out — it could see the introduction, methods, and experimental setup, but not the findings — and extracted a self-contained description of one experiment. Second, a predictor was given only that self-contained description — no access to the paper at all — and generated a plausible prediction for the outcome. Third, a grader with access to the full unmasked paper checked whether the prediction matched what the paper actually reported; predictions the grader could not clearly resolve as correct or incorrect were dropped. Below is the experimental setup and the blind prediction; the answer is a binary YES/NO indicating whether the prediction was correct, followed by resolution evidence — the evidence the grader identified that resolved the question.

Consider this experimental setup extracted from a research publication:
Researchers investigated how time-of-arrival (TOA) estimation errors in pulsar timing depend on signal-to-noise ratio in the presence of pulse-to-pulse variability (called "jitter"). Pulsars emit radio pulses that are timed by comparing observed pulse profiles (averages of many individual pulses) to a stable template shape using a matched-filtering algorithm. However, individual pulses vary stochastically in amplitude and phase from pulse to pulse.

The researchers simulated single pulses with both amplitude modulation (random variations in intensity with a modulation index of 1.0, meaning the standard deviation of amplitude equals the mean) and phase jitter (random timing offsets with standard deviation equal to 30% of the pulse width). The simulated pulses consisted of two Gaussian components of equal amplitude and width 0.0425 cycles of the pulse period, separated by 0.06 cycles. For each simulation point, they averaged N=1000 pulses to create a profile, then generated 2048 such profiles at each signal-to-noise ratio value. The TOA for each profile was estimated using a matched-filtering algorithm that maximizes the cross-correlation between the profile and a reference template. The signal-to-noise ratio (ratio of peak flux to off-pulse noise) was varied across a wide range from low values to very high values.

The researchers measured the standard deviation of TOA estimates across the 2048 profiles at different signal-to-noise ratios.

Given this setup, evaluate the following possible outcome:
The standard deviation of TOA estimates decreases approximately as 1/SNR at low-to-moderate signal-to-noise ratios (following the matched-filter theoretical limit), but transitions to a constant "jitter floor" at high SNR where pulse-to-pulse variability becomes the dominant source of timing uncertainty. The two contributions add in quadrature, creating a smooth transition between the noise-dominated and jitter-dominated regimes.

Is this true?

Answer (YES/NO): NO